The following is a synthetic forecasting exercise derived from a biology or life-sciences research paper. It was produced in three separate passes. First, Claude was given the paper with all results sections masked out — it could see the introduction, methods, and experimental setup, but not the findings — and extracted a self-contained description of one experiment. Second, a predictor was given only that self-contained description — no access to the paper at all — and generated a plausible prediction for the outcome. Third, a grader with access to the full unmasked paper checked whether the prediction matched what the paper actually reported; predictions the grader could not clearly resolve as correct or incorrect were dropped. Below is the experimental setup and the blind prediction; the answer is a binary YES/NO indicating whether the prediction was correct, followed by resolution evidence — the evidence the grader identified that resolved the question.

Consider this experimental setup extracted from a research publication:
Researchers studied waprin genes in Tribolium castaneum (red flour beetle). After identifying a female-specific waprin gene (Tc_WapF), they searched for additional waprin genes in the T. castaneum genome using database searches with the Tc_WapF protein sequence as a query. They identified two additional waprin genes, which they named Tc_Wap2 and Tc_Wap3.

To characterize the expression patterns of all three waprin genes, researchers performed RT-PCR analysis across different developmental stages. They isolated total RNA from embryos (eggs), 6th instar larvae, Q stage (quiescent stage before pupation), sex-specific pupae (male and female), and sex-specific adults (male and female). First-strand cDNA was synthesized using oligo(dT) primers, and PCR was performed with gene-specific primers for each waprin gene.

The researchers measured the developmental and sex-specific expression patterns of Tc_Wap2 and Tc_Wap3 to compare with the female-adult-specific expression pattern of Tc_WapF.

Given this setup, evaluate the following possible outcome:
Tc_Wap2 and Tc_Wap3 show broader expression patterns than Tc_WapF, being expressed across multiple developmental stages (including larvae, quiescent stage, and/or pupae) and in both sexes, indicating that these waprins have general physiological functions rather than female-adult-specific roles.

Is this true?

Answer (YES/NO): YES